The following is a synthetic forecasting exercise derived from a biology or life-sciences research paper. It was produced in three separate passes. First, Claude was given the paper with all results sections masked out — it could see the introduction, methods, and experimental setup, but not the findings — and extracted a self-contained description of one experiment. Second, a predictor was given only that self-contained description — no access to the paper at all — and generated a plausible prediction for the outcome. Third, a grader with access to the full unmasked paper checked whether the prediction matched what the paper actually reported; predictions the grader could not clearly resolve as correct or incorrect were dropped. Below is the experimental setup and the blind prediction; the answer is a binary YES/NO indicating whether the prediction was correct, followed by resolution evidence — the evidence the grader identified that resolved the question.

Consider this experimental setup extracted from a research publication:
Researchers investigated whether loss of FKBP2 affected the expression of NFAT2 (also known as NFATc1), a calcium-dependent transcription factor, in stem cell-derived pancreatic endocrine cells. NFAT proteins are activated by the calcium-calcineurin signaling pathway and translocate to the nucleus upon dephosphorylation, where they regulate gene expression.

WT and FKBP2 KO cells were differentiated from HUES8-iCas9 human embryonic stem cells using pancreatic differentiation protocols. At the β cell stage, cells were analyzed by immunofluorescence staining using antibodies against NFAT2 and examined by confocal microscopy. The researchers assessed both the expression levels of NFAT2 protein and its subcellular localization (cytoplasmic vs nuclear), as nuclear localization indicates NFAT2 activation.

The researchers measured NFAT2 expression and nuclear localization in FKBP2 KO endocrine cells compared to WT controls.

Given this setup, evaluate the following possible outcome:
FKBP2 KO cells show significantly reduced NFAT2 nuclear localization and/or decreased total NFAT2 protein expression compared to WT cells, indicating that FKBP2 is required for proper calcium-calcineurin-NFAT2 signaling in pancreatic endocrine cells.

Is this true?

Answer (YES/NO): NO